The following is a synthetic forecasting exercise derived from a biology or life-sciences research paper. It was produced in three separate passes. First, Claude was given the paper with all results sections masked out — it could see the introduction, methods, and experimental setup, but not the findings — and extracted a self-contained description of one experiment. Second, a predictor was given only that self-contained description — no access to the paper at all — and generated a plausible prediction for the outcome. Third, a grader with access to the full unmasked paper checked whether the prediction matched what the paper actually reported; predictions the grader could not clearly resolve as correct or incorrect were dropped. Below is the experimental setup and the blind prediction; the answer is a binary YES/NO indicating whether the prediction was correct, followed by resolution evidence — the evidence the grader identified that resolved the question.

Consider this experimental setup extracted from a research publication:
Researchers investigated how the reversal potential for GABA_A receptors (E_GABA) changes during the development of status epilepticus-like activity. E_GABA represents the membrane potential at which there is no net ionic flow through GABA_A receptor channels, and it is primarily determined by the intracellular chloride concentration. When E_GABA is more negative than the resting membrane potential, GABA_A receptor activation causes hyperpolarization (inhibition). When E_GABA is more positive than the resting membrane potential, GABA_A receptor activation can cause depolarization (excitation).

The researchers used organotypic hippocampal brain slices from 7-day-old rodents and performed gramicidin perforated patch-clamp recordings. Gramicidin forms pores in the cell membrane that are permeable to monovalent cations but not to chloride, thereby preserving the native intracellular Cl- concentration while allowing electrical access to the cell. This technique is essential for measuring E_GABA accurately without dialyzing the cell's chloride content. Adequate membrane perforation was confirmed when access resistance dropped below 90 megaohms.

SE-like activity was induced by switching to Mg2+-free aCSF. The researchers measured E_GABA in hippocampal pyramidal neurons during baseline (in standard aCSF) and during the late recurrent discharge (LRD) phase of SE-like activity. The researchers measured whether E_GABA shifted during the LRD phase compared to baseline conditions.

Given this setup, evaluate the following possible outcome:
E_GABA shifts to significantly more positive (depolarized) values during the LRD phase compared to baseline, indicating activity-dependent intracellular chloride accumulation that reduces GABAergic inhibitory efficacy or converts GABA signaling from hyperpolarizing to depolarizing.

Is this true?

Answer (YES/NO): YES